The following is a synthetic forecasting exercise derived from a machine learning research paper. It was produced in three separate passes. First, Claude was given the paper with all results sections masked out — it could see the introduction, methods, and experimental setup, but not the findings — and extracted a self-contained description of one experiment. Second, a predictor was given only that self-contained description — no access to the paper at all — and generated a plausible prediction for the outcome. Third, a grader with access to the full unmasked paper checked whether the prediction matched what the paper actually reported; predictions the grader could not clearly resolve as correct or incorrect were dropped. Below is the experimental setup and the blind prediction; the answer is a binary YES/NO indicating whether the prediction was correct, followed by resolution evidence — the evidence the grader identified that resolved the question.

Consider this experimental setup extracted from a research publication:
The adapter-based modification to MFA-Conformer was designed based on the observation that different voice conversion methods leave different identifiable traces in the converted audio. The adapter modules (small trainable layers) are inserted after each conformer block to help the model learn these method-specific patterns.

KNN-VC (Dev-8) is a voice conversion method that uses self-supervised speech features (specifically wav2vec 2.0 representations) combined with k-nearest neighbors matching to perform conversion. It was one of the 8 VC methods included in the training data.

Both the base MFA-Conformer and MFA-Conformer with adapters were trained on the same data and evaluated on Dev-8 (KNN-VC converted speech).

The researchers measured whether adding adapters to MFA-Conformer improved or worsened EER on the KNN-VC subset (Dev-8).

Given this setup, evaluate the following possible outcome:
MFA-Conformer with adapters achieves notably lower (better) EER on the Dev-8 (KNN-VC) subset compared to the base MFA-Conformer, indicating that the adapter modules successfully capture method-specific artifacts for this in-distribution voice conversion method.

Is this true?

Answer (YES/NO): NO